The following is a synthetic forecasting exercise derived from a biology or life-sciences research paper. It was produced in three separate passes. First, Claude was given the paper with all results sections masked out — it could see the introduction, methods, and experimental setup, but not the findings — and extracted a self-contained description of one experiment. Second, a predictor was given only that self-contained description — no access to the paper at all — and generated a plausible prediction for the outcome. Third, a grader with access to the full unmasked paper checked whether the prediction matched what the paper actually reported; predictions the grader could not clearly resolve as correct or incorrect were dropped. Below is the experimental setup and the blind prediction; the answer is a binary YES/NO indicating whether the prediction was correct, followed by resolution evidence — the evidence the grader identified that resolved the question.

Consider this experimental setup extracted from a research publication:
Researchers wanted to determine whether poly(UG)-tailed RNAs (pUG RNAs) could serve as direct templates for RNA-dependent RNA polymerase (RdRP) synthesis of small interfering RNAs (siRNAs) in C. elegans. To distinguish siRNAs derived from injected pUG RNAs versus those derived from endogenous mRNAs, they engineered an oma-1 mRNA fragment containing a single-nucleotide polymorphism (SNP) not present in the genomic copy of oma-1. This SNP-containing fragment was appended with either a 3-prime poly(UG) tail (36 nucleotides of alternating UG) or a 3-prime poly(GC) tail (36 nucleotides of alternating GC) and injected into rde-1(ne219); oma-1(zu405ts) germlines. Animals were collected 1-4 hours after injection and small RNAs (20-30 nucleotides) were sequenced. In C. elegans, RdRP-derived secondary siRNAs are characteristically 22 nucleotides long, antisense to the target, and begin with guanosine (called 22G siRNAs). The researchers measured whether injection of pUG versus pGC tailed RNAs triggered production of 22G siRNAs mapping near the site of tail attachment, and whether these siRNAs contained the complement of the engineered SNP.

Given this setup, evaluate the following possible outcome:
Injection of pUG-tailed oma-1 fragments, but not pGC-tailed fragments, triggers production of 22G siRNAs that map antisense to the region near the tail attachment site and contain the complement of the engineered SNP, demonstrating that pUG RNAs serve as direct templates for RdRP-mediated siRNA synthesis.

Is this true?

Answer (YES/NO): YES